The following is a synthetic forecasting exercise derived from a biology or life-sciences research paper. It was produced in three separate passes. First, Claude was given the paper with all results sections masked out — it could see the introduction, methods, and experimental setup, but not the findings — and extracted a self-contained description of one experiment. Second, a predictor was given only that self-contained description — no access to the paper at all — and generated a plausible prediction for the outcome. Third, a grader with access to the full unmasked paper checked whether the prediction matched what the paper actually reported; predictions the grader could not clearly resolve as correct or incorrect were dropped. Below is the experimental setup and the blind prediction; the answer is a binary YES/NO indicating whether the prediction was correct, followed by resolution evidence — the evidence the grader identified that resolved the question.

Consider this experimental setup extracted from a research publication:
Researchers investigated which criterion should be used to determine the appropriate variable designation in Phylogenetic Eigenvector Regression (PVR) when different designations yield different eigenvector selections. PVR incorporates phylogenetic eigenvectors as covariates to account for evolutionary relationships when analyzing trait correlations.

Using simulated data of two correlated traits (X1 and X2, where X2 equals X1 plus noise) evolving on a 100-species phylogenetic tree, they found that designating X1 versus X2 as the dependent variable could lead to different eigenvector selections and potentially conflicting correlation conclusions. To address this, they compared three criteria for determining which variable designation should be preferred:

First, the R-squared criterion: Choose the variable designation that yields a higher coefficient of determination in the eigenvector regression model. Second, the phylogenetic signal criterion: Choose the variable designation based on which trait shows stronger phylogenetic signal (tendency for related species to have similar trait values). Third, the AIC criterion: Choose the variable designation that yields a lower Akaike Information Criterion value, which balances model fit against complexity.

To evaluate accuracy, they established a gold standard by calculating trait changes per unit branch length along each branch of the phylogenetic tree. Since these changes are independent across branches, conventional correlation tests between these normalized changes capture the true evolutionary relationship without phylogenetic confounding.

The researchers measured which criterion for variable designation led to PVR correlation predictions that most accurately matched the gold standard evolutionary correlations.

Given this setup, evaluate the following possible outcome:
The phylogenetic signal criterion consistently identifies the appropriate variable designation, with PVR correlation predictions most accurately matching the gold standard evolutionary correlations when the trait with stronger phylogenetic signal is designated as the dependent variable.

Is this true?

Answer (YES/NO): NO